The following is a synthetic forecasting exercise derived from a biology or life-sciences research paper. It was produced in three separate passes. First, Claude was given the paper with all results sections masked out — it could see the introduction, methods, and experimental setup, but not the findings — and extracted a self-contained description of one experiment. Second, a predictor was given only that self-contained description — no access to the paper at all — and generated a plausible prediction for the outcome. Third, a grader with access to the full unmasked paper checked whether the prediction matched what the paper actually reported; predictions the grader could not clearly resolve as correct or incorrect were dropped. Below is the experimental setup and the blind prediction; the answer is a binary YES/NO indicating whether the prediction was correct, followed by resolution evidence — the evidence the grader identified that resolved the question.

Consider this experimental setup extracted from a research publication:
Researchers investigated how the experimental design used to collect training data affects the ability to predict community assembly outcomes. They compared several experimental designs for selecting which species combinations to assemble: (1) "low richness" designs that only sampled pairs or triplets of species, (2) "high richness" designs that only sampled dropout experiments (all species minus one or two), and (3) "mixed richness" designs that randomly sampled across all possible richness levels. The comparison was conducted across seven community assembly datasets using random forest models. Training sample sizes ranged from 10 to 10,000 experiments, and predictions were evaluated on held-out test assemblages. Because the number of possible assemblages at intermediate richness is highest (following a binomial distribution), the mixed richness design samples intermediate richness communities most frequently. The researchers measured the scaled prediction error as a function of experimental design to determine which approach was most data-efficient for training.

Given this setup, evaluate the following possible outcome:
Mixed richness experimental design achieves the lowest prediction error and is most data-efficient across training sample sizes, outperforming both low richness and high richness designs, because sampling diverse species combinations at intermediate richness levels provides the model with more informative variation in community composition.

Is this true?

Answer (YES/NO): YES